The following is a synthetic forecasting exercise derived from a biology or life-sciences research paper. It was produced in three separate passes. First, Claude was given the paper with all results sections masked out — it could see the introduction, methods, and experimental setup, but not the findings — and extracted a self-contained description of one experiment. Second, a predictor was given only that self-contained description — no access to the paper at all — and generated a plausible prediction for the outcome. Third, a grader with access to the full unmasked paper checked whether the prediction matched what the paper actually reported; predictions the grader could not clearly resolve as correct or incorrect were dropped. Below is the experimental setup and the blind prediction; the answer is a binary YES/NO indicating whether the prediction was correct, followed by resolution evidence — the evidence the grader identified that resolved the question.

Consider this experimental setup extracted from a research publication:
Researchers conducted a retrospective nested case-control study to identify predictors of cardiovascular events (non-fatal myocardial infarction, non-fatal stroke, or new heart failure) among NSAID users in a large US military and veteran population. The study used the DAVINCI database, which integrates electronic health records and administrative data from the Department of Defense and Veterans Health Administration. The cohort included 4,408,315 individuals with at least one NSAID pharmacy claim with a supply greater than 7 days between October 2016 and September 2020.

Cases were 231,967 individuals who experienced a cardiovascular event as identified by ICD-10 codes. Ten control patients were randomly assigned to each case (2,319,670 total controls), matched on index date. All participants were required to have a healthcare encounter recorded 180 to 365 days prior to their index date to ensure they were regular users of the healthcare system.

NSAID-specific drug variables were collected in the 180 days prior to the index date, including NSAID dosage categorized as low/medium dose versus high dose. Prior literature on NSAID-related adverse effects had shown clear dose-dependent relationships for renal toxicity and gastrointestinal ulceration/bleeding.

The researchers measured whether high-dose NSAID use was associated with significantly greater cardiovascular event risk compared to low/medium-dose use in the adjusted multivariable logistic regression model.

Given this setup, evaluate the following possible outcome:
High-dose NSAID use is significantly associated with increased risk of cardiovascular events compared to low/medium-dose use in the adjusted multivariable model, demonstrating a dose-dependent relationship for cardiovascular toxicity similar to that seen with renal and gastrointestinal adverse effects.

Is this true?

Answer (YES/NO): NO